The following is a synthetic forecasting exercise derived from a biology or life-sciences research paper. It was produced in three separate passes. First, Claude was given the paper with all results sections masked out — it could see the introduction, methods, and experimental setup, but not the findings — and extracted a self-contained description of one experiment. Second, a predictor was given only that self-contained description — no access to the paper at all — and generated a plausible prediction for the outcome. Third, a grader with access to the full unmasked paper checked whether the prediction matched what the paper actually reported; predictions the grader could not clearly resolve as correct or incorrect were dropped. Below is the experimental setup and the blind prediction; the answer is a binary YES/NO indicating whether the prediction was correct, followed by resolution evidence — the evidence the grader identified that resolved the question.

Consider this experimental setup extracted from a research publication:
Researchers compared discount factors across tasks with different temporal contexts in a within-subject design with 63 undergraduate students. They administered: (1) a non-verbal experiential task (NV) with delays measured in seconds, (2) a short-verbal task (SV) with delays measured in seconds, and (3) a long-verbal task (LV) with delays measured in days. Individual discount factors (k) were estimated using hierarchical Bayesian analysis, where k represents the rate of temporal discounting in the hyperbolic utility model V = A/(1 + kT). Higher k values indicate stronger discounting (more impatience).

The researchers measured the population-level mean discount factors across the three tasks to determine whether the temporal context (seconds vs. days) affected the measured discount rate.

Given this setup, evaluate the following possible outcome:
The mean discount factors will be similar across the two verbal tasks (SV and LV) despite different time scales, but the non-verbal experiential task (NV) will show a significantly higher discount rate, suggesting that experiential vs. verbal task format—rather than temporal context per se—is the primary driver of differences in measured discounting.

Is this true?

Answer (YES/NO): NO